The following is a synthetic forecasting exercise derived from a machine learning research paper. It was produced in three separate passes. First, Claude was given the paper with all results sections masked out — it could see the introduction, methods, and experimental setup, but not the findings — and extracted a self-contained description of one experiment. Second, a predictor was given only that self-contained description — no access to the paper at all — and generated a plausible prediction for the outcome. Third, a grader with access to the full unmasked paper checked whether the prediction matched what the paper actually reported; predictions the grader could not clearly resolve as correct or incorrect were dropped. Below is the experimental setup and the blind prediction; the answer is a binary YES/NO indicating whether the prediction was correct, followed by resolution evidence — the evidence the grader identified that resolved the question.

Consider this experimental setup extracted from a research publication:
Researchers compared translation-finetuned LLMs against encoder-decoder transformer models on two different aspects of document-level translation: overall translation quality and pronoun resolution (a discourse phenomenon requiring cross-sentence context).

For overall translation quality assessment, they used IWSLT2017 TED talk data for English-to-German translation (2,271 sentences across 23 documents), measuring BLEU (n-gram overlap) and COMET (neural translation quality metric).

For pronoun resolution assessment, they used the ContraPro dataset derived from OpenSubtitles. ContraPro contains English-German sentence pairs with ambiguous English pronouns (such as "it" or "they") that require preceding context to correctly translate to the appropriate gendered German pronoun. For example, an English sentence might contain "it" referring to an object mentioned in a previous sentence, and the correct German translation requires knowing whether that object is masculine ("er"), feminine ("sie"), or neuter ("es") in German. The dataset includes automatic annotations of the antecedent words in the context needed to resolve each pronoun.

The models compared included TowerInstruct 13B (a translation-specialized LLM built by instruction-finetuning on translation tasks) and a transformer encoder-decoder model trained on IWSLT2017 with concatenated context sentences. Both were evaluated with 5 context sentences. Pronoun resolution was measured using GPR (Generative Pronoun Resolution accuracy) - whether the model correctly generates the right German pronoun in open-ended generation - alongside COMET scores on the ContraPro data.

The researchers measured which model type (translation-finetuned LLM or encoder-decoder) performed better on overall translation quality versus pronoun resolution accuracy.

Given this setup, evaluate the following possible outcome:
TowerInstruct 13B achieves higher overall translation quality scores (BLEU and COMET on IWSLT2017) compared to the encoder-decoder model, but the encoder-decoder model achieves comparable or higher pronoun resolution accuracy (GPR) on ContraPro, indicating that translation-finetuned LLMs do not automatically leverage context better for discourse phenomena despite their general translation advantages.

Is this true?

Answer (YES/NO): YES